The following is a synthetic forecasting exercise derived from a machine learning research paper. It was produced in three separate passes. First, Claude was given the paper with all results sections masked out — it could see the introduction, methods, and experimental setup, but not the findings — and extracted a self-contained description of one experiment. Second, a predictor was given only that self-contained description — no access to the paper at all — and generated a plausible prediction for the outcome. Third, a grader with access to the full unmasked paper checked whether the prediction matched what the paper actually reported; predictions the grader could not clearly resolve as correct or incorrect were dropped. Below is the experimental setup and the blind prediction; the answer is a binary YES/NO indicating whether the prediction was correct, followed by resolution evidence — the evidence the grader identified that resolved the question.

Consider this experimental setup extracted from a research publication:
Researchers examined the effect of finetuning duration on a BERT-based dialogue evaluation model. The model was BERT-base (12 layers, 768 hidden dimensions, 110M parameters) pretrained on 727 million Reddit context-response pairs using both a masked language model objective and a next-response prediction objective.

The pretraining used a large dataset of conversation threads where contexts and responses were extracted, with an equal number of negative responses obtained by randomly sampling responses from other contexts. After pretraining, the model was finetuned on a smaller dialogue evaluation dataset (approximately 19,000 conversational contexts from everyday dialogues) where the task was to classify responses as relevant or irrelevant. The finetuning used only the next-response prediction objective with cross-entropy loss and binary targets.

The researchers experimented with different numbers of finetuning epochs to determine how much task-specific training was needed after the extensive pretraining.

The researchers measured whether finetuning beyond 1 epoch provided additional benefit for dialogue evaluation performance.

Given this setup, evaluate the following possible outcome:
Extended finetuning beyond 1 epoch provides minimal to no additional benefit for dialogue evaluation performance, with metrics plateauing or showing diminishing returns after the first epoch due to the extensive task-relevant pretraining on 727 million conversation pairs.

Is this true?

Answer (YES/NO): YES